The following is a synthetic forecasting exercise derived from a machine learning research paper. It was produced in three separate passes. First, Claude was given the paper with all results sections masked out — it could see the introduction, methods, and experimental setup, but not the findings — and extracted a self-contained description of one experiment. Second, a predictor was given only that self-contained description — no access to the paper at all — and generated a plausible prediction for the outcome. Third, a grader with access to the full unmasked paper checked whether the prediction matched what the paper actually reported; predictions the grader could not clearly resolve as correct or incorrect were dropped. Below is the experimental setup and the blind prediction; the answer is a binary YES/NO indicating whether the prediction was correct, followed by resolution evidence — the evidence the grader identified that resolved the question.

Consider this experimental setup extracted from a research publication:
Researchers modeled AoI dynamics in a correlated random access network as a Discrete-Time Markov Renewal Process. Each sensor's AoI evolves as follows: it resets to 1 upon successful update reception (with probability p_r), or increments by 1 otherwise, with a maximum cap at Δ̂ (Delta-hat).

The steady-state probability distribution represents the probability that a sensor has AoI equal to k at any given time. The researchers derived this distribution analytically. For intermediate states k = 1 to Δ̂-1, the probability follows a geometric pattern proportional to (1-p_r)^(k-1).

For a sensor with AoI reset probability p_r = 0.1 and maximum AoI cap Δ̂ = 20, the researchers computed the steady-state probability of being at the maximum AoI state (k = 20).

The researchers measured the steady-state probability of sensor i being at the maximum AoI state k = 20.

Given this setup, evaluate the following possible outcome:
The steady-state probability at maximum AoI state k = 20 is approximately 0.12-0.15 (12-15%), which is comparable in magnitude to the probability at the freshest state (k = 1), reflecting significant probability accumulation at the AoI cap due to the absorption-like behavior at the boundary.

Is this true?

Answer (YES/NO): YES